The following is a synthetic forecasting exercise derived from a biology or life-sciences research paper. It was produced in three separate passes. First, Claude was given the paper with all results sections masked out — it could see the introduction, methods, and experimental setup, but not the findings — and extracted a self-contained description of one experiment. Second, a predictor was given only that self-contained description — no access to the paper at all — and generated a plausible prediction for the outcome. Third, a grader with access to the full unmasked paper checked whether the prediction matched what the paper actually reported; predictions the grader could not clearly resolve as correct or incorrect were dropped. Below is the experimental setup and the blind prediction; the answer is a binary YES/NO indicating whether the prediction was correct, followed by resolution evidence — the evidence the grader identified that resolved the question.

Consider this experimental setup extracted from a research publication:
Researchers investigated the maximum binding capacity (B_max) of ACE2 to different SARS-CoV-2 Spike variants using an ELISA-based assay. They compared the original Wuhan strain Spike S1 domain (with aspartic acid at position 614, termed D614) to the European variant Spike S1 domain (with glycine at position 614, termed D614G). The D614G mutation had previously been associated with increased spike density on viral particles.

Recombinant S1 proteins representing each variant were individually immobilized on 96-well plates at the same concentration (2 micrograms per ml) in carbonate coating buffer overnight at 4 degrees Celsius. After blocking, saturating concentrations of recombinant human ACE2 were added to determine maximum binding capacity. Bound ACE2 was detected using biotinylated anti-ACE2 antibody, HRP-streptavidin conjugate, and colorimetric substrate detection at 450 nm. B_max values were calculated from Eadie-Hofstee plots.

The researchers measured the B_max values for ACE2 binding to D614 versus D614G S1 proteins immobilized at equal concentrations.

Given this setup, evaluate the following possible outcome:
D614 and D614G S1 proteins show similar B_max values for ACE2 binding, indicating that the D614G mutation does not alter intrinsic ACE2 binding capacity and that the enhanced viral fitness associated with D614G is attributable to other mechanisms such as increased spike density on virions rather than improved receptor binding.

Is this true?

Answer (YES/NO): YES